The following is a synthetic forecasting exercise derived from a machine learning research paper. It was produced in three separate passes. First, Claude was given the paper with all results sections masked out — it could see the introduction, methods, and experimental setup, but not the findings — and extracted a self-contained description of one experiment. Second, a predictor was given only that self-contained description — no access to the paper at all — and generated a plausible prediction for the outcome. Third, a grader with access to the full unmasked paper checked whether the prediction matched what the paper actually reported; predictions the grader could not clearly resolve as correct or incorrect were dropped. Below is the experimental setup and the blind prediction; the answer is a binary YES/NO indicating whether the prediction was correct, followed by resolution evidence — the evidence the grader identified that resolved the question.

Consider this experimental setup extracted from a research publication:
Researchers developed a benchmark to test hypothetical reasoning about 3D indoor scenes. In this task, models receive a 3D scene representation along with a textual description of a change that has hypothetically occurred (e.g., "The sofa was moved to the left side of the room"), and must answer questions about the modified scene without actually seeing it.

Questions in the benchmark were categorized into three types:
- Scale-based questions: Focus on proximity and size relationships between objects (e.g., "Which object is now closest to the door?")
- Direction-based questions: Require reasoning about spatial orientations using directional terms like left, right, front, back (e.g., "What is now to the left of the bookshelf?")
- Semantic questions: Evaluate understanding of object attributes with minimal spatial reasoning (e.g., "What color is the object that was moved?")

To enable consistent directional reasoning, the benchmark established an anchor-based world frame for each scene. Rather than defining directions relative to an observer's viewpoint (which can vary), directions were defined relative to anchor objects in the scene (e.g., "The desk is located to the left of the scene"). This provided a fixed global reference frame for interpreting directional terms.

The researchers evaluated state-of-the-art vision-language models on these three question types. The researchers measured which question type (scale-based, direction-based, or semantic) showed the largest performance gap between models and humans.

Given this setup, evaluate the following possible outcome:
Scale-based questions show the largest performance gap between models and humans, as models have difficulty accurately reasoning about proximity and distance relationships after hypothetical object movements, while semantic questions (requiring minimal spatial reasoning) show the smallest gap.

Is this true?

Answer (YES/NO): NO